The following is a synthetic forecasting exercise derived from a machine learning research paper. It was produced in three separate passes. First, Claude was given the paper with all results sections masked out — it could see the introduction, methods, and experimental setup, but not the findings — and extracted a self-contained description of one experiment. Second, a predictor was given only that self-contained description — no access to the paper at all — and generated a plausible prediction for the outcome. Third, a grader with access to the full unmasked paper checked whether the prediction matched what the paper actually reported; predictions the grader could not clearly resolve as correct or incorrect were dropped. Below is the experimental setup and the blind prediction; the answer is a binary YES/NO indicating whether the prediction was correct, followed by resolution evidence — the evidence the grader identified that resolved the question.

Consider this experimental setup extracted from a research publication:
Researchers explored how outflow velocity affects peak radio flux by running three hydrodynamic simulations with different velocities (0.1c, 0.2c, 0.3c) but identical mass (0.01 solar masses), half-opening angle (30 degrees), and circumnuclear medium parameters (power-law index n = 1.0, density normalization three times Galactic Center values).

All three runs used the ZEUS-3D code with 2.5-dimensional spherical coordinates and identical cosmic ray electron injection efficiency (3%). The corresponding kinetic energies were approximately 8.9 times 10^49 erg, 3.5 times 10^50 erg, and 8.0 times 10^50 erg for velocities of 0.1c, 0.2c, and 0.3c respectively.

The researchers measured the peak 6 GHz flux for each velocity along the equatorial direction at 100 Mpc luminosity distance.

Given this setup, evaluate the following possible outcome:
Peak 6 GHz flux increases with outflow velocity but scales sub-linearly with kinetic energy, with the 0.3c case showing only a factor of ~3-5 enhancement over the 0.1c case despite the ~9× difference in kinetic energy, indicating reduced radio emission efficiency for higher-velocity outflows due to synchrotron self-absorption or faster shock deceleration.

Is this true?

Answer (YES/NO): NO